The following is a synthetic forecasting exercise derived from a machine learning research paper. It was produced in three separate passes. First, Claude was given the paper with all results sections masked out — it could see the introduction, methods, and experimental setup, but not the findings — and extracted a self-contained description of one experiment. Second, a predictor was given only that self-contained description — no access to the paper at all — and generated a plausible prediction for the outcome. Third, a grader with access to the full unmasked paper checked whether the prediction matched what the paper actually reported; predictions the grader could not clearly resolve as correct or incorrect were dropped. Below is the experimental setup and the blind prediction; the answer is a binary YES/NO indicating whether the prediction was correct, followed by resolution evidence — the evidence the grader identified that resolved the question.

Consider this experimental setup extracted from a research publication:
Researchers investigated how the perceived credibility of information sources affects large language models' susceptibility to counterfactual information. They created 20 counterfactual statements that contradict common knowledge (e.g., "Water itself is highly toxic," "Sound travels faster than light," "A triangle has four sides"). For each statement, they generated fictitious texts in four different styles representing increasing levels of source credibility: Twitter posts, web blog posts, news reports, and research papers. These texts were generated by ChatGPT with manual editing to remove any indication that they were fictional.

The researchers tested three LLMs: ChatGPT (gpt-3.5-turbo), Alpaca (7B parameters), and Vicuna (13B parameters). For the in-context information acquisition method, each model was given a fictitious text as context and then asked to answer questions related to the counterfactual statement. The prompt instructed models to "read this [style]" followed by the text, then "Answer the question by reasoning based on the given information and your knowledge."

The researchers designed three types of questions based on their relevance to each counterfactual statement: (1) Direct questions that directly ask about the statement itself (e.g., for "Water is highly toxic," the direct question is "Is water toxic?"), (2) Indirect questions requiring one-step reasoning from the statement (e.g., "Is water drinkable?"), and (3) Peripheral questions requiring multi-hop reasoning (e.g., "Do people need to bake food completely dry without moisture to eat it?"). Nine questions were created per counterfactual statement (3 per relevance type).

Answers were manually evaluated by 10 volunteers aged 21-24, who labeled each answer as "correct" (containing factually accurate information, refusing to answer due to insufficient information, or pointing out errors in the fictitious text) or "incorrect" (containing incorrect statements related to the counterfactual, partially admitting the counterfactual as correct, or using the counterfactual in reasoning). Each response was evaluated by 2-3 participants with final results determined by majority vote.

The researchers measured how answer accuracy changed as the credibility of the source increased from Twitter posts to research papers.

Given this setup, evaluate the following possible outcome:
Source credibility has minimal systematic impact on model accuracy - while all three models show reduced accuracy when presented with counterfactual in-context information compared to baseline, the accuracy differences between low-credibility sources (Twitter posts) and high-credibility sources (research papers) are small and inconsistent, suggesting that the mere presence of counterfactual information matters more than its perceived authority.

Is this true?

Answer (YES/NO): NO